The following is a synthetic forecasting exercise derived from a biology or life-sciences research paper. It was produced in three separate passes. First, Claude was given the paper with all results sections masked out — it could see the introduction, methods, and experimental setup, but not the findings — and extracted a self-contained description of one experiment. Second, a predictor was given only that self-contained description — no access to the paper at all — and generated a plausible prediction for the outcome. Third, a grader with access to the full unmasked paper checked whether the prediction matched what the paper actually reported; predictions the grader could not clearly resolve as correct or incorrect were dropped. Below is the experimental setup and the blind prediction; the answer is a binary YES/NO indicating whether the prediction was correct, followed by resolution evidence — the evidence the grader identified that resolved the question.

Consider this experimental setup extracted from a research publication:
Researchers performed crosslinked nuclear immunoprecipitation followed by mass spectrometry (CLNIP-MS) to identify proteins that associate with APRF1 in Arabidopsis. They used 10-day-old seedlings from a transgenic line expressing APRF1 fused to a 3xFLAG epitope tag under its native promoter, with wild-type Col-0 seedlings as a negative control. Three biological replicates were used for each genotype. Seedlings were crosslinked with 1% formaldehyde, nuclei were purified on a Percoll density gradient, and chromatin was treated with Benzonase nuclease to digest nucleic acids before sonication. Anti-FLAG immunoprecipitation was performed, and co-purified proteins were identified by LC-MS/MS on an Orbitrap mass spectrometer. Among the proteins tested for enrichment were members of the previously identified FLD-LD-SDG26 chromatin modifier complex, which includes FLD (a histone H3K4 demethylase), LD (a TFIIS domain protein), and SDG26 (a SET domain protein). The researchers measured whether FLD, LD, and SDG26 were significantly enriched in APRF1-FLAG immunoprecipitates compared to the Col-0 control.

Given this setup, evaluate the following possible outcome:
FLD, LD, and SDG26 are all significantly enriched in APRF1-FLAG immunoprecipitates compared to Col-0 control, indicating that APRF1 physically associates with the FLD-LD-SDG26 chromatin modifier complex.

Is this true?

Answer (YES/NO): NO